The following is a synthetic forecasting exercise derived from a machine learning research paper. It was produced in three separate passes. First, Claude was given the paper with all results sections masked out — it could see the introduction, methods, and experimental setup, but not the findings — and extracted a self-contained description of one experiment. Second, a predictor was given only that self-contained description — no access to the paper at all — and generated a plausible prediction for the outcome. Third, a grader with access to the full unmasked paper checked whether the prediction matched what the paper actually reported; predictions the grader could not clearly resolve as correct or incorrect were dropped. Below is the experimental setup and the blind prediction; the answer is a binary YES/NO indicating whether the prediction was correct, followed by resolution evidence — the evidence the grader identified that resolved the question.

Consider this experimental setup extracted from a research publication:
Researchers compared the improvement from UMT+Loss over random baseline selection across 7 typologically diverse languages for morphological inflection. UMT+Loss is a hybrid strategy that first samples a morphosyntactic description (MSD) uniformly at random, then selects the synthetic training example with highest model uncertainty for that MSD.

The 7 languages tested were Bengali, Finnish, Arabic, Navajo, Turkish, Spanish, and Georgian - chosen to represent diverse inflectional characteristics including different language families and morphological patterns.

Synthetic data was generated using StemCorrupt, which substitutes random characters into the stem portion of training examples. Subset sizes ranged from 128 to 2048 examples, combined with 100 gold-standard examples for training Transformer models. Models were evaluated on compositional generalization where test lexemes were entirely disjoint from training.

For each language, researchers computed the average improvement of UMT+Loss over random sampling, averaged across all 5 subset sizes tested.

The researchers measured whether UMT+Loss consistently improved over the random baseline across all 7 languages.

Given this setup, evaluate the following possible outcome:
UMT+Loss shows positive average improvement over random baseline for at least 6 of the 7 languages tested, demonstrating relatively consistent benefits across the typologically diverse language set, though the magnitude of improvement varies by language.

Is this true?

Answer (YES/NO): NO